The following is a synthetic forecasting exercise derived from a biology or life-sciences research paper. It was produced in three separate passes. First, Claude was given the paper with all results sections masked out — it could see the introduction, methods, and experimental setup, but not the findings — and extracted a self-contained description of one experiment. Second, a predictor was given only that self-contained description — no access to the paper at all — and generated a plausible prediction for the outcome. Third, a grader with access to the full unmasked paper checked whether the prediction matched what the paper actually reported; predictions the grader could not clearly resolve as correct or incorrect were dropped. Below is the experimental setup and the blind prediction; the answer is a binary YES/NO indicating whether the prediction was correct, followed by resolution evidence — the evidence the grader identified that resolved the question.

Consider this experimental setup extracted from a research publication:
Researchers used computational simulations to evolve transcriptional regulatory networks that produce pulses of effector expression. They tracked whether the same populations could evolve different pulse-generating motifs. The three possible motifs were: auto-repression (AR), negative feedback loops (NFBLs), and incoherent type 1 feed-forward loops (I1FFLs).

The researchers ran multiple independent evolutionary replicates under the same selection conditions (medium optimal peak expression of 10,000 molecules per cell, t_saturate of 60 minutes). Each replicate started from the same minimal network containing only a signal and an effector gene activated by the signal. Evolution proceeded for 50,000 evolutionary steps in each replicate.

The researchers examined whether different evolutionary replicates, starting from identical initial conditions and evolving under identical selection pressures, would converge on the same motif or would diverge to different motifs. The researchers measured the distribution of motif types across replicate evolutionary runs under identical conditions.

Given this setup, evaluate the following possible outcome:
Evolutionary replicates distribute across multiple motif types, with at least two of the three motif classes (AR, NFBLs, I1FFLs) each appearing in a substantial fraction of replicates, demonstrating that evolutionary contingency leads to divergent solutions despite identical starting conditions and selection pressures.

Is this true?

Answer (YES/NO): YES